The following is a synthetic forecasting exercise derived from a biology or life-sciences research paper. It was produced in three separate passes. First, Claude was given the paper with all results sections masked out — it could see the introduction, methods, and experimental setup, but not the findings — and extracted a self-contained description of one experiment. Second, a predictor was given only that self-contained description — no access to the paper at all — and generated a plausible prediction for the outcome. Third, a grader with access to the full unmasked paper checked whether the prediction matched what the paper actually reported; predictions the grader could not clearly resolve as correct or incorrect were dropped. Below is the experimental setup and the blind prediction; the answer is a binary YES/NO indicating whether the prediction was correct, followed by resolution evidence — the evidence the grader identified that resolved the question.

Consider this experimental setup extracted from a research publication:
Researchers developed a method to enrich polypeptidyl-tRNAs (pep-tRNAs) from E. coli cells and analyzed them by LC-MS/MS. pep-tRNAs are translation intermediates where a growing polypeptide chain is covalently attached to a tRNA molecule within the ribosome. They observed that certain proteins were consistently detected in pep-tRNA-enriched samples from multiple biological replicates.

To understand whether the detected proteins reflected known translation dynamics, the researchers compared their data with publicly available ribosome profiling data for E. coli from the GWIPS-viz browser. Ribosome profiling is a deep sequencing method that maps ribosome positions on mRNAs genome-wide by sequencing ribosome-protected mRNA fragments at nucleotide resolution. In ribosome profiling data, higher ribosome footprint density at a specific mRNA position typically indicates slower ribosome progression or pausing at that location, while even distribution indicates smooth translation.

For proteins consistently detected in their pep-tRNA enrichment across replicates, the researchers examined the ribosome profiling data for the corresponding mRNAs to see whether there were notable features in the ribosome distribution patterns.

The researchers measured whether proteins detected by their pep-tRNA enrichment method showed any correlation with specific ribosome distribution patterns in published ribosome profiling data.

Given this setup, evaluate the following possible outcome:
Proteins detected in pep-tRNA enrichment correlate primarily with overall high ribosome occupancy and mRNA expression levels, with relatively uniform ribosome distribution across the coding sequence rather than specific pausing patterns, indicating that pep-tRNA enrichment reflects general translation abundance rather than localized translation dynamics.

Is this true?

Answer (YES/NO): NO